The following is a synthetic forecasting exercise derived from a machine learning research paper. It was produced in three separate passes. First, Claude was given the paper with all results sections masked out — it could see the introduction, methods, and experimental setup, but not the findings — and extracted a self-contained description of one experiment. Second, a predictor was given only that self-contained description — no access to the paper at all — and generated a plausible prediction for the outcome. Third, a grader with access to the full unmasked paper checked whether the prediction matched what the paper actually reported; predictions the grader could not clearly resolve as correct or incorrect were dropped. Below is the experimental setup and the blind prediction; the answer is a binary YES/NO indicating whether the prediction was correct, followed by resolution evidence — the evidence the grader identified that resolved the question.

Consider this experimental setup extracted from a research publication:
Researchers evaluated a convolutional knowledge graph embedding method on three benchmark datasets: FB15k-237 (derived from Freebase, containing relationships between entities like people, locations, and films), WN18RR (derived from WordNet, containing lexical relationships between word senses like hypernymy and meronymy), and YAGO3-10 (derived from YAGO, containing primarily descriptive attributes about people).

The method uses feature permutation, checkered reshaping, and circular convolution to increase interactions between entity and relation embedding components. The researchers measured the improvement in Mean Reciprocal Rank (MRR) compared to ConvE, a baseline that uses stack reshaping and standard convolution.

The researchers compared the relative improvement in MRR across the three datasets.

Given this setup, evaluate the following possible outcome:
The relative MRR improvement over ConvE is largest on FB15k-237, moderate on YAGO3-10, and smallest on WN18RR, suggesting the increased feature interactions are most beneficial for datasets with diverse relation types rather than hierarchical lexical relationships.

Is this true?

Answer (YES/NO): NO